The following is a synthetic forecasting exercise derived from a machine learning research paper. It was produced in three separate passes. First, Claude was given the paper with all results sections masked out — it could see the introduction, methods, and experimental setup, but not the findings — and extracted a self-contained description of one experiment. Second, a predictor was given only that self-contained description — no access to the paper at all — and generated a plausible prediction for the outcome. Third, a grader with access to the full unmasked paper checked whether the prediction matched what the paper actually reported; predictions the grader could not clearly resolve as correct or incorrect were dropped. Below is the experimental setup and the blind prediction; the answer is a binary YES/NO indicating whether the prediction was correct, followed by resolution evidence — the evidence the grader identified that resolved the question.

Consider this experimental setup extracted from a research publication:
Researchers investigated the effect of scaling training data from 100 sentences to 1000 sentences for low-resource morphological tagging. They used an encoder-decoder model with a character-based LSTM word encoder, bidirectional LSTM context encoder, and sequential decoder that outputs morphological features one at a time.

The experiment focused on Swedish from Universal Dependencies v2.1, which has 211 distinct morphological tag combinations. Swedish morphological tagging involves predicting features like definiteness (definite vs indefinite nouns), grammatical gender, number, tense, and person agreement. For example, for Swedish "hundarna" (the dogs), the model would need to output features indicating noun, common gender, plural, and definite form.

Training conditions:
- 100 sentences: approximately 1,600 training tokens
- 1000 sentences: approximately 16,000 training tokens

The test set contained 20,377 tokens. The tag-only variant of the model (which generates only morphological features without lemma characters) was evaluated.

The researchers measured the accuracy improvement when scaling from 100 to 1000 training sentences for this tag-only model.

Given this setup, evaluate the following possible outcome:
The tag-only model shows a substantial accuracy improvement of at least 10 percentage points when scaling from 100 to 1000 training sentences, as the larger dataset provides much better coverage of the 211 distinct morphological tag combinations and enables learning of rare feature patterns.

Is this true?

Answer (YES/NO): YES